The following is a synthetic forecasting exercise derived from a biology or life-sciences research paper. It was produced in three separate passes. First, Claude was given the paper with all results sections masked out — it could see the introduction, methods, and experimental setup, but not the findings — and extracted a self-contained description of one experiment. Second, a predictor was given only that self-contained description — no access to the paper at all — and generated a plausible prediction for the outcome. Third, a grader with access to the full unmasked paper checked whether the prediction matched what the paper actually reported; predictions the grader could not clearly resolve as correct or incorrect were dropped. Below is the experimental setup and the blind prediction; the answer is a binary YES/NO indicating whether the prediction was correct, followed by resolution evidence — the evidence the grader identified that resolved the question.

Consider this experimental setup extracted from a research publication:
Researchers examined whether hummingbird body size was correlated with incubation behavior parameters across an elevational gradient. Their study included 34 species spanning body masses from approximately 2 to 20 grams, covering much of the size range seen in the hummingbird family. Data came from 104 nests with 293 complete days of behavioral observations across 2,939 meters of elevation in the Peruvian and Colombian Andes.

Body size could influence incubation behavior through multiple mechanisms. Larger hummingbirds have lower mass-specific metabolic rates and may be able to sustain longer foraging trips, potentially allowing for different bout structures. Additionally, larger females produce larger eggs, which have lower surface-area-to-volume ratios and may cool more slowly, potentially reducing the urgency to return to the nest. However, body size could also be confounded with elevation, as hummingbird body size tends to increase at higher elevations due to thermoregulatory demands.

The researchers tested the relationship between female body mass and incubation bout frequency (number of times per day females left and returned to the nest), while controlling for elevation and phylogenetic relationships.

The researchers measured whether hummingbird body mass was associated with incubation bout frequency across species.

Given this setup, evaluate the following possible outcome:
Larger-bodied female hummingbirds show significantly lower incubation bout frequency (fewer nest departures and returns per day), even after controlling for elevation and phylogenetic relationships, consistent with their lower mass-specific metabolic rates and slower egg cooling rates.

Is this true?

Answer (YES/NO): NO